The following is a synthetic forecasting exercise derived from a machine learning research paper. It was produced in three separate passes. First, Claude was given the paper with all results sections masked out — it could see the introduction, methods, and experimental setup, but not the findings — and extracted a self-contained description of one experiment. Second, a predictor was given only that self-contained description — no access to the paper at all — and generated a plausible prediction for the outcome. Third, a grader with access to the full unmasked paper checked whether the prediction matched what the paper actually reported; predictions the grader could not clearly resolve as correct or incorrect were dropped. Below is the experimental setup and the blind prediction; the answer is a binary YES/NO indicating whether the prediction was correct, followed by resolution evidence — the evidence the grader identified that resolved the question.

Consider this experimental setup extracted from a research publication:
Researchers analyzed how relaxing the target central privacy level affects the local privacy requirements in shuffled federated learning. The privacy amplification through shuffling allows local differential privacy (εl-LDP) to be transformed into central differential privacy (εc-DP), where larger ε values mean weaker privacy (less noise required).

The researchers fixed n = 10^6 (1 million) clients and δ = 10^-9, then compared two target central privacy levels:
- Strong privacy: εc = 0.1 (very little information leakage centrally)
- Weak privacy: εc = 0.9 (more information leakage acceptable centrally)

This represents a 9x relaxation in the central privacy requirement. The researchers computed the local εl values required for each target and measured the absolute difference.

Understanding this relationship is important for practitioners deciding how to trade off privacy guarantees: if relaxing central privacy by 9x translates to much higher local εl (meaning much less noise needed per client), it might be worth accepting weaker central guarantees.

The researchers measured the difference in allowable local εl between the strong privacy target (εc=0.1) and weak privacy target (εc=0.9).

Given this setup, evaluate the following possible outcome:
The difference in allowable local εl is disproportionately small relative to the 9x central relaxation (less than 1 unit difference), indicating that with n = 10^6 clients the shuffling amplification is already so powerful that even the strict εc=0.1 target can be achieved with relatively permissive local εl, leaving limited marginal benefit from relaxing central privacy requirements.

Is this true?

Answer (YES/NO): NO